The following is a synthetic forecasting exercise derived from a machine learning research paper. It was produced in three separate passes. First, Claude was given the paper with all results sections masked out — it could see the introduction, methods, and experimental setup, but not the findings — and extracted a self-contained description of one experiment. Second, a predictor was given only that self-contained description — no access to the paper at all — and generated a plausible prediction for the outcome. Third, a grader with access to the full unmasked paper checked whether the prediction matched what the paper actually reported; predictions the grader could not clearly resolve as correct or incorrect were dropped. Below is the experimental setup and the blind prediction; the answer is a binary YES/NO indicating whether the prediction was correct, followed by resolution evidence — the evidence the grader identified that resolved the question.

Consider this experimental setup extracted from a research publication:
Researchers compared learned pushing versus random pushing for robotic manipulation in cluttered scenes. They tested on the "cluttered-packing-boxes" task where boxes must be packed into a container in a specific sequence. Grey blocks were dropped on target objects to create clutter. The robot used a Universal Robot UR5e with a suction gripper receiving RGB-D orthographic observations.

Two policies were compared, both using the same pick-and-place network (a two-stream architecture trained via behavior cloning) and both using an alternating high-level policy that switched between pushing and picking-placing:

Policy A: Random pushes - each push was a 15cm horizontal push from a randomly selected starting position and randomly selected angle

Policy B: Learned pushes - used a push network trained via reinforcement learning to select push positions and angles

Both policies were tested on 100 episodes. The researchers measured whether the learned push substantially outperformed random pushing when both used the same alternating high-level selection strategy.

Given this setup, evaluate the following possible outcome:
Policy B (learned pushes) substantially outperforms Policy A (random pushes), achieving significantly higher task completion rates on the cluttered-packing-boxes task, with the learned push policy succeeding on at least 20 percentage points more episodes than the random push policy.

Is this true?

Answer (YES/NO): YES